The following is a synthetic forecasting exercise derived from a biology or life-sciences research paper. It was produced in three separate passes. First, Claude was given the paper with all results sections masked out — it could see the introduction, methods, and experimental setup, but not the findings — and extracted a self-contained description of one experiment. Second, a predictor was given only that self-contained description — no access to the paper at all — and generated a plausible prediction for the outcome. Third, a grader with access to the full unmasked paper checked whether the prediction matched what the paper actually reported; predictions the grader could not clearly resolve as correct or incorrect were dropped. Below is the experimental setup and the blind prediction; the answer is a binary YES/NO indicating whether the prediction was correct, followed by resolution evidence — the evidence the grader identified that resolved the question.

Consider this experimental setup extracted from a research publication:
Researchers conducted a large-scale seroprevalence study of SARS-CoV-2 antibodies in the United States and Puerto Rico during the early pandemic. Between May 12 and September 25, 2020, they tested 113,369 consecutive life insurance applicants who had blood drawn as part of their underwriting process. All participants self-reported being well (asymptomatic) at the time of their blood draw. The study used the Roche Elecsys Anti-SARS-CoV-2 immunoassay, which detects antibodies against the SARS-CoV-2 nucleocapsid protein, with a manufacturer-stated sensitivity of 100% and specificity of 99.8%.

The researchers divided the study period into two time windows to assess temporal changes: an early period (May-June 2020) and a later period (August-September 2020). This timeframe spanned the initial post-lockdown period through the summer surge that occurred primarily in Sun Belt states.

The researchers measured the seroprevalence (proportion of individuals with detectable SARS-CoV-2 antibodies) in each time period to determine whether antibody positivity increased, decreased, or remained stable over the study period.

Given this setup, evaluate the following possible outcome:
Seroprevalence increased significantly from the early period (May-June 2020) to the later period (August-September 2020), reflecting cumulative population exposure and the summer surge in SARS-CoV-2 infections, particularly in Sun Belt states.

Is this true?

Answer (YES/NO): YES